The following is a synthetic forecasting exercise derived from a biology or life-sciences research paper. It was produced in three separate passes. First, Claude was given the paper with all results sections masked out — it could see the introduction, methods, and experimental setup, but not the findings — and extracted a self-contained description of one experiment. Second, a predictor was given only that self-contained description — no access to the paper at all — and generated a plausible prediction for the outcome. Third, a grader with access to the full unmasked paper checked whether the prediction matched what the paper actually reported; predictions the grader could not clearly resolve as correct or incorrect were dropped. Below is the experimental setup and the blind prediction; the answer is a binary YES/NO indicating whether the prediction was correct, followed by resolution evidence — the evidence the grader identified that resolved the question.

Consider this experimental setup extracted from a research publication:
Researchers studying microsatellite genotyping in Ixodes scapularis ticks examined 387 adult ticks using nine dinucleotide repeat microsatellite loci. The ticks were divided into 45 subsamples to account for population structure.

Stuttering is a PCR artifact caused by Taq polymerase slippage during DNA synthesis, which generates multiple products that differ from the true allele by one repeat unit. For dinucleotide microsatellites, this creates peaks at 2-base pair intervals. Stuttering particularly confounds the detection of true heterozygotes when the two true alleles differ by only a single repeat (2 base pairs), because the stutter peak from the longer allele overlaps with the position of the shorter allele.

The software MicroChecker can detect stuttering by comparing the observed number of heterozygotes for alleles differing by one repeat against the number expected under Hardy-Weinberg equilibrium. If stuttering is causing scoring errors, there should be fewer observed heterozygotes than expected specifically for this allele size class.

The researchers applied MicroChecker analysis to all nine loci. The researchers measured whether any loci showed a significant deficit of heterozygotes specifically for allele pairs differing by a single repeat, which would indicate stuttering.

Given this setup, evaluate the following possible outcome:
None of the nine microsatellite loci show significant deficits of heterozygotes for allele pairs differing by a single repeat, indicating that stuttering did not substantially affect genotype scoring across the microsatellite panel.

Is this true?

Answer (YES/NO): NO